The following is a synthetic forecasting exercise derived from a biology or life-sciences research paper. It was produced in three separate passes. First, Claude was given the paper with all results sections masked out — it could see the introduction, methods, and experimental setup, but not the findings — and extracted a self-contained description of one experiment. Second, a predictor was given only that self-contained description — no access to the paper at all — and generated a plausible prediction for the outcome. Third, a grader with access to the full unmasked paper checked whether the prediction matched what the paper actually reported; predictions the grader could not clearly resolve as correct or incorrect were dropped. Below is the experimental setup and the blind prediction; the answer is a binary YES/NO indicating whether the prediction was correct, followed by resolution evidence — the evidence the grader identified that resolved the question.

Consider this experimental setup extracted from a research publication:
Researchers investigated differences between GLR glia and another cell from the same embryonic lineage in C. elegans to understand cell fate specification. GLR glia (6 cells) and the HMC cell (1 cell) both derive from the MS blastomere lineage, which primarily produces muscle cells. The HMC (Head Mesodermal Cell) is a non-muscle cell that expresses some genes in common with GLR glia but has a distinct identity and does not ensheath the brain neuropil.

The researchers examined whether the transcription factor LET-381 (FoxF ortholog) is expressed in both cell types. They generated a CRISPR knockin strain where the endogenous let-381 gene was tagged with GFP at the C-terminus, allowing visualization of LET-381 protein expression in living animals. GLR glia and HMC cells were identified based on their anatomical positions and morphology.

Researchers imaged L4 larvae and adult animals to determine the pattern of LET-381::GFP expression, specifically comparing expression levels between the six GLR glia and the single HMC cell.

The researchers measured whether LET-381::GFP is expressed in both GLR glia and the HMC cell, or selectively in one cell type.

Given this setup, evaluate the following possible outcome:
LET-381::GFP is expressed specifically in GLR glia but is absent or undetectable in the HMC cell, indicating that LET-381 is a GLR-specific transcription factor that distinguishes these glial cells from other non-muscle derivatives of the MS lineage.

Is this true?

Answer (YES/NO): NO